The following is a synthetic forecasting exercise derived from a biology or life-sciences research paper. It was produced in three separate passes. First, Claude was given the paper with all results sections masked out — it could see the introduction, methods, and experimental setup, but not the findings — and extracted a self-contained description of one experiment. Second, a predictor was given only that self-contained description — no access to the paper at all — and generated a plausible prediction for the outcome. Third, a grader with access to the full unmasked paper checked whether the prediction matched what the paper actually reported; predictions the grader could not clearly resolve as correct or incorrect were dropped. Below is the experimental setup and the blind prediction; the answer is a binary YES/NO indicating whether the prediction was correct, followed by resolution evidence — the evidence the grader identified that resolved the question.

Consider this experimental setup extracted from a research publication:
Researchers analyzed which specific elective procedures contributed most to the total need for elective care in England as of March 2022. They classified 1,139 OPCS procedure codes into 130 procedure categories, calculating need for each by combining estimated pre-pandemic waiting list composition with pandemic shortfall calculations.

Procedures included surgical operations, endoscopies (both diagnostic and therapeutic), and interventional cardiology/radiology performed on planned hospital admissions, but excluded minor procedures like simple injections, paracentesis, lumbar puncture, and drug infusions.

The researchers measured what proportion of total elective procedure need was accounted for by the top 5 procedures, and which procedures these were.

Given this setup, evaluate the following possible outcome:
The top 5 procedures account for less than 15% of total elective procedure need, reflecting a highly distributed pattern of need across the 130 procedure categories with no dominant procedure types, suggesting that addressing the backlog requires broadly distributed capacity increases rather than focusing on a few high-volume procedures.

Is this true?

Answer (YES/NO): NO